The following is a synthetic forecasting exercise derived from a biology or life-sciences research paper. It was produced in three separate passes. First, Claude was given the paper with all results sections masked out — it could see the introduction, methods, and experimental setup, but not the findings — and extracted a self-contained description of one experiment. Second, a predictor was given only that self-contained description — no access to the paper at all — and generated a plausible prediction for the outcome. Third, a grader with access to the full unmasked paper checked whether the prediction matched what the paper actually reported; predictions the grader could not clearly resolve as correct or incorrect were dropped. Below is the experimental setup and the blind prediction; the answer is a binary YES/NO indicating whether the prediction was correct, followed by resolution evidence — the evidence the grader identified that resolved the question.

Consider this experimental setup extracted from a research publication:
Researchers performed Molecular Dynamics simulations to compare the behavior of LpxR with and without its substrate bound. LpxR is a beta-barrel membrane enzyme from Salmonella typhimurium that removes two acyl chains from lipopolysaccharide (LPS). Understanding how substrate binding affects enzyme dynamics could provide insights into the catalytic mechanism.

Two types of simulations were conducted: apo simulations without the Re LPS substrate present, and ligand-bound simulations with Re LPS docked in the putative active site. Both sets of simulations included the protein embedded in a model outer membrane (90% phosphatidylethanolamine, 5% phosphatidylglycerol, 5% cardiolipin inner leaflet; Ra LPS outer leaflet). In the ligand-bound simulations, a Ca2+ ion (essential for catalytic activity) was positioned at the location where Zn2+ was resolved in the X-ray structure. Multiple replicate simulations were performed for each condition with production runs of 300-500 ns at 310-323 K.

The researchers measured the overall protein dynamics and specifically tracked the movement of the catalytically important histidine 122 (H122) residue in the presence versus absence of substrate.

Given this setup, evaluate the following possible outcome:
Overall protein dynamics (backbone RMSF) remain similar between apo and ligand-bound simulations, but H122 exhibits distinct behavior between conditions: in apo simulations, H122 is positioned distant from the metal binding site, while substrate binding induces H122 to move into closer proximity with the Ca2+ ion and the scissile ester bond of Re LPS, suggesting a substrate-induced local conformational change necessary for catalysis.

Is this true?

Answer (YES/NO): NO